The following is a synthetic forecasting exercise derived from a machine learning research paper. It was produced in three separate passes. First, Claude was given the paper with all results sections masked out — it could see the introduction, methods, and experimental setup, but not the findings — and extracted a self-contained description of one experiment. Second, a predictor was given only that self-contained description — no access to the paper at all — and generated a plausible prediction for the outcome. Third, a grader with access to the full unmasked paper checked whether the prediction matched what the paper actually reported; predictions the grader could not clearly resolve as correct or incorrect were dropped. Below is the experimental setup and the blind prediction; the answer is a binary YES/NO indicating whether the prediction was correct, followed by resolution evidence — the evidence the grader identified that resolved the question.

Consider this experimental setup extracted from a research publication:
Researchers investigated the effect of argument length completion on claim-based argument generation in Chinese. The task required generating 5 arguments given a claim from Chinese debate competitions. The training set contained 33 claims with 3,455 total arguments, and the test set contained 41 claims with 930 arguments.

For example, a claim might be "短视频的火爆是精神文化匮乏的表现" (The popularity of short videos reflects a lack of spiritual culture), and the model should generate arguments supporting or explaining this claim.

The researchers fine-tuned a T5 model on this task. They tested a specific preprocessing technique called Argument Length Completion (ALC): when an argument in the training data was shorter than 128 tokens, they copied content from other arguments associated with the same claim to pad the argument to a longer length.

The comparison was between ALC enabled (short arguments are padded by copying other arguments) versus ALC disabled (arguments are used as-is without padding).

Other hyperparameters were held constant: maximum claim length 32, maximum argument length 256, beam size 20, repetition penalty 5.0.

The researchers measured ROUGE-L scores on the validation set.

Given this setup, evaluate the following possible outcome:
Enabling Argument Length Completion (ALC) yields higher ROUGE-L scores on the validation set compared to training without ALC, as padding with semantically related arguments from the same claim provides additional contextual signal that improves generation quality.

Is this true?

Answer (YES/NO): NO